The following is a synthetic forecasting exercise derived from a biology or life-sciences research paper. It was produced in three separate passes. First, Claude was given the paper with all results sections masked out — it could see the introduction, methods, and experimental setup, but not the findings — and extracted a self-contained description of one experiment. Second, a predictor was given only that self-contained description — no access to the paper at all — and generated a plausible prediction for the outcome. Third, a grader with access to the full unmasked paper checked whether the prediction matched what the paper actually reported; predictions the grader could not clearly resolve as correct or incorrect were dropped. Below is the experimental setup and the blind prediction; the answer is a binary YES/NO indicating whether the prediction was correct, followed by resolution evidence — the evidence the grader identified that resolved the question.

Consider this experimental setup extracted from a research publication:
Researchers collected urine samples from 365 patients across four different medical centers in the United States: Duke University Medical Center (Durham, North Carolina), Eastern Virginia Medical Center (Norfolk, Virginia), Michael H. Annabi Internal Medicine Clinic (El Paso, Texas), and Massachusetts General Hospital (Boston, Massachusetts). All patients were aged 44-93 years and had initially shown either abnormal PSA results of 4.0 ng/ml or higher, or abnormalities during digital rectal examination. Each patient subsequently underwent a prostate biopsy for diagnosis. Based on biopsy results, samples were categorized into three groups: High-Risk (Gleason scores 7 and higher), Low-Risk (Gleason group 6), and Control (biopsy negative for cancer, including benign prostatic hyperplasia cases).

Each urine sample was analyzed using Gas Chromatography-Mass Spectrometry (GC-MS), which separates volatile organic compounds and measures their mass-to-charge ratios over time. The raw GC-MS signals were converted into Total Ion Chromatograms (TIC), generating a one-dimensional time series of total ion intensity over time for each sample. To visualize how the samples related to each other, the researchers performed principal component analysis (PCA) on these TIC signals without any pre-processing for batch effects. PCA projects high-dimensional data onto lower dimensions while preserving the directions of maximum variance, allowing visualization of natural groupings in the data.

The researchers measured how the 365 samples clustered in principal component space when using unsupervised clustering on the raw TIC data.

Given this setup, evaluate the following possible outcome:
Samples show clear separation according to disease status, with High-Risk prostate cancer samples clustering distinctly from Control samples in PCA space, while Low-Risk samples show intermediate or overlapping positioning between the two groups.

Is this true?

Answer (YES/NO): NO